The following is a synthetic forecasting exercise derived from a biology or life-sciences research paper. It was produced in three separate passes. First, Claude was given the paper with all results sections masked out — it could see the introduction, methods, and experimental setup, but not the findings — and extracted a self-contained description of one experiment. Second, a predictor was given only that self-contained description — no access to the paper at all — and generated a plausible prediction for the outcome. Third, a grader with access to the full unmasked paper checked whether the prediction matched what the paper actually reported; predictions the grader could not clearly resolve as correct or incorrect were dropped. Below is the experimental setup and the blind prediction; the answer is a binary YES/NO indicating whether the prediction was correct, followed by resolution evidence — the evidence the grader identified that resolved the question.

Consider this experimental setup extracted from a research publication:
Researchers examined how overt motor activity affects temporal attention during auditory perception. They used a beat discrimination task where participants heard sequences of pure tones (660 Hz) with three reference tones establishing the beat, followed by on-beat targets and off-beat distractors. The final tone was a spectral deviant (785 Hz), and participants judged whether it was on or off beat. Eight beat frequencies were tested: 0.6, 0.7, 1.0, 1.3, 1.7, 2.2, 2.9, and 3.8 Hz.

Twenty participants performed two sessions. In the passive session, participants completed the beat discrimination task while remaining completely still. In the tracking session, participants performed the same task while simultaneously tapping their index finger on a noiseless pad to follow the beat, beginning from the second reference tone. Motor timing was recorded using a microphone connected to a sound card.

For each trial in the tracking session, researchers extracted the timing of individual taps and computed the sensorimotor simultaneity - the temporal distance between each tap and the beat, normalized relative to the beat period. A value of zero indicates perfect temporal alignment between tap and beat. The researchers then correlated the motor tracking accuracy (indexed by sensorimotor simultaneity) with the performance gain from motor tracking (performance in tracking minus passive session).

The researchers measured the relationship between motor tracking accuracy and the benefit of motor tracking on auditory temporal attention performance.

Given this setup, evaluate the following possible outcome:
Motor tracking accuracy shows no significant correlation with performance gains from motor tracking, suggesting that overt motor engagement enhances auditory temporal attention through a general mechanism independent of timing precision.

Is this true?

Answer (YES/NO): NO